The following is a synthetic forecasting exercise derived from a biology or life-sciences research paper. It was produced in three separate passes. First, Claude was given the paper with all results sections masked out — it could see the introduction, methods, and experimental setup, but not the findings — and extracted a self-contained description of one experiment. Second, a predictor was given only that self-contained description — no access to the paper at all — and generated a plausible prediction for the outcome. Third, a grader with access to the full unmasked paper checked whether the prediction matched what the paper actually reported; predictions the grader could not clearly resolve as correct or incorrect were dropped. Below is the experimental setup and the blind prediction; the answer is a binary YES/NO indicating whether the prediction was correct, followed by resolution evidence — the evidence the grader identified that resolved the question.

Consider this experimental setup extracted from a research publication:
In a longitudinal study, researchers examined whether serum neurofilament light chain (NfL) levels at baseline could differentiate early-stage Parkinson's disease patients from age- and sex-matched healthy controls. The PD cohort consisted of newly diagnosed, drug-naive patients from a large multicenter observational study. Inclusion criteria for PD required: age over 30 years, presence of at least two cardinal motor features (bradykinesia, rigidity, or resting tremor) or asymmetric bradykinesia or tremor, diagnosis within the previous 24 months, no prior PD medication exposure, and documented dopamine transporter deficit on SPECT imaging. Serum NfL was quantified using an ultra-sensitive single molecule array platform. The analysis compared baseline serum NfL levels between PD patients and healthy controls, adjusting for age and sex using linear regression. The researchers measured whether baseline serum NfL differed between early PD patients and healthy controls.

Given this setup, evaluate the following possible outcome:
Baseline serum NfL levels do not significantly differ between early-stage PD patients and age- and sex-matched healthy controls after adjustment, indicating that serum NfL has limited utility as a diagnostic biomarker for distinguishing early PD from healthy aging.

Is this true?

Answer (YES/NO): NO